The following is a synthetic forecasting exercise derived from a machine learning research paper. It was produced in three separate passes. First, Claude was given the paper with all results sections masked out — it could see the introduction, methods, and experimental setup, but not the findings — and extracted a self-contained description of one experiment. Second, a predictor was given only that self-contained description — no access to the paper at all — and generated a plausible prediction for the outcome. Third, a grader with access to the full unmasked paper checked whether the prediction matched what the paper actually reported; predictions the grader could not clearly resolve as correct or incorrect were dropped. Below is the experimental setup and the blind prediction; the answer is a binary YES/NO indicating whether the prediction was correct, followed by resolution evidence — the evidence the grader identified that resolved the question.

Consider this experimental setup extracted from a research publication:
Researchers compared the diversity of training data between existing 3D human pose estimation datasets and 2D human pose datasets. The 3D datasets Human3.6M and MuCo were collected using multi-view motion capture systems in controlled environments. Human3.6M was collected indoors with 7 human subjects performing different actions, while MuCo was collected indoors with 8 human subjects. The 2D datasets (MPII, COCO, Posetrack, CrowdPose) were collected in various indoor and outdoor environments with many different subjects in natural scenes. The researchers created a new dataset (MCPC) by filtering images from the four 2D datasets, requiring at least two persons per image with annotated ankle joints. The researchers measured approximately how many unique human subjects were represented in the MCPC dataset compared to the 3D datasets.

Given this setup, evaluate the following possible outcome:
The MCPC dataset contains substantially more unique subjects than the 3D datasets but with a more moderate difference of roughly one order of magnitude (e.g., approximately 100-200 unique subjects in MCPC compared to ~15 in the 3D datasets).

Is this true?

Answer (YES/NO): NO